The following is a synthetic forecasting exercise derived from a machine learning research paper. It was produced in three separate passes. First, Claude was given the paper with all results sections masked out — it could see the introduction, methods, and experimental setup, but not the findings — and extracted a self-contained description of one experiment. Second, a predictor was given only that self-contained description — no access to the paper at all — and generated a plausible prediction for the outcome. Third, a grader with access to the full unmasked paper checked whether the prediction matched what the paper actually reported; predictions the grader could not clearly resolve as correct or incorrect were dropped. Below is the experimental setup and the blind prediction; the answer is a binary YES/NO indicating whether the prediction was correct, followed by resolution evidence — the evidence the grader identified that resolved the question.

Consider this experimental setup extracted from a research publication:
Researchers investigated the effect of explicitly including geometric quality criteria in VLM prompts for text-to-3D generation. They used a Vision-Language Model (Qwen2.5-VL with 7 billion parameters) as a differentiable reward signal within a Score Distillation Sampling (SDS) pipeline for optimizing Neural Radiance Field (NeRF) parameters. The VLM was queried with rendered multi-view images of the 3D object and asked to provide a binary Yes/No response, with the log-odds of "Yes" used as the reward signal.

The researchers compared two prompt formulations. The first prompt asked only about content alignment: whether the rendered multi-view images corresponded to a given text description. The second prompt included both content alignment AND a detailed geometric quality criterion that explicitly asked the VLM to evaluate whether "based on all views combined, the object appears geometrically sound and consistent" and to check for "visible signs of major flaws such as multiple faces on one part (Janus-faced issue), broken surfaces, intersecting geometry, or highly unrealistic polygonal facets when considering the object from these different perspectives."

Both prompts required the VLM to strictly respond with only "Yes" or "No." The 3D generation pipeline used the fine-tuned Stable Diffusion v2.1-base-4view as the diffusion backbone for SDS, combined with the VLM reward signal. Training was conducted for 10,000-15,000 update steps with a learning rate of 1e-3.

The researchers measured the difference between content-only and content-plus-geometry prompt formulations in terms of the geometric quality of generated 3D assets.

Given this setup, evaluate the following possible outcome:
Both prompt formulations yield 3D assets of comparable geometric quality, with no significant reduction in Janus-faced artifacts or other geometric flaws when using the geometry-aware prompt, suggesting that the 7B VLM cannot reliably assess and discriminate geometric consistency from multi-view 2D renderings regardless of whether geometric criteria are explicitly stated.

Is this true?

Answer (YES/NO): NO